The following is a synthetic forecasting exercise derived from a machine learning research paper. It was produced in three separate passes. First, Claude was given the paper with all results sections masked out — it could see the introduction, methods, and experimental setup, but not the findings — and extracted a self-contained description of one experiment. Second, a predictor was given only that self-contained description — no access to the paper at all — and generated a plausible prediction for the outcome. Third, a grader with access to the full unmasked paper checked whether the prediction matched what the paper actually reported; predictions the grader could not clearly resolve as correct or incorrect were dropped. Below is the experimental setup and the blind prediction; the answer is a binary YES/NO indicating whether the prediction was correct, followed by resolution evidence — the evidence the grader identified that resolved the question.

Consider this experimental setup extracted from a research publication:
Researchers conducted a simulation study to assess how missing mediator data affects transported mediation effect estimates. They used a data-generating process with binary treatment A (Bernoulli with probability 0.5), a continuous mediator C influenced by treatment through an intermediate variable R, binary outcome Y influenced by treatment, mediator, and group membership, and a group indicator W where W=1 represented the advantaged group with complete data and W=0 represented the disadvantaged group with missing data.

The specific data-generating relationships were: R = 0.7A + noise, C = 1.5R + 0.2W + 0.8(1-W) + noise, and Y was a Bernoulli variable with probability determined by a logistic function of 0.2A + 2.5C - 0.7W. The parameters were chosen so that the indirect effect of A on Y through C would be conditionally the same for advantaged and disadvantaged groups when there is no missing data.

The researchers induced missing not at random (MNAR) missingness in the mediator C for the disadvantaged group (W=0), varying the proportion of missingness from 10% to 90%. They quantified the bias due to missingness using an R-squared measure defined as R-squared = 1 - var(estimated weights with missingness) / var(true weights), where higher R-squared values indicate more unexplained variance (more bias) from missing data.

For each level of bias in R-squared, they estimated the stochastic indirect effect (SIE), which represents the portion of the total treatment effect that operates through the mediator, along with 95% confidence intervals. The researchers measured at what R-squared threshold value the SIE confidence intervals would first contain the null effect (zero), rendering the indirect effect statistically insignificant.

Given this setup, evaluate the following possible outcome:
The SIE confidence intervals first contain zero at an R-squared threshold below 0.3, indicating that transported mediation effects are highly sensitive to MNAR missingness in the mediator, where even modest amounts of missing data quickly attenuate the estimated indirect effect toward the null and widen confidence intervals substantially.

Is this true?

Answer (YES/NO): YES